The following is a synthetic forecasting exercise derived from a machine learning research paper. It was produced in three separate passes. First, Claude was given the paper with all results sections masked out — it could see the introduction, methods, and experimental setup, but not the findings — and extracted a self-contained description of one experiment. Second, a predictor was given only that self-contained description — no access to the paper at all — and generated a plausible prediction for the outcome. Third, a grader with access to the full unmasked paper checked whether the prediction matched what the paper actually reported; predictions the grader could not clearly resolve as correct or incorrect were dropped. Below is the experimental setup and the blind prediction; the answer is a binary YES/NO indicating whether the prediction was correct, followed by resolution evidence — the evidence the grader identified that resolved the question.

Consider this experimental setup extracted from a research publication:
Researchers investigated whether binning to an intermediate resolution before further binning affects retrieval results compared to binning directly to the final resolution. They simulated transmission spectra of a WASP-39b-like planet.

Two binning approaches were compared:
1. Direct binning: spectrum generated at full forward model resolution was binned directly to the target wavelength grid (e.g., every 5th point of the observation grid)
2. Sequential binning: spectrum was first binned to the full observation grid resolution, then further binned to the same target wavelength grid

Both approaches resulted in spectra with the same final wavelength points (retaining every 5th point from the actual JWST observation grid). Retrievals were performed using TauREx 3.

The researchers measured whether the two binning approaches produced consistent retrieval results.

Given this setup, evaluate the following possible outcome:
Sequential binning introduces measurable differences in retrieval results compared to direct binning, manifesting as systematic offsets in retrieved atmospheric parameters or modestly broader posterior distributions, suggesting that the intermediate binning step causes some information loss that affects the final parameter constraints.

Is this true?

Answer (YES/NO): NO